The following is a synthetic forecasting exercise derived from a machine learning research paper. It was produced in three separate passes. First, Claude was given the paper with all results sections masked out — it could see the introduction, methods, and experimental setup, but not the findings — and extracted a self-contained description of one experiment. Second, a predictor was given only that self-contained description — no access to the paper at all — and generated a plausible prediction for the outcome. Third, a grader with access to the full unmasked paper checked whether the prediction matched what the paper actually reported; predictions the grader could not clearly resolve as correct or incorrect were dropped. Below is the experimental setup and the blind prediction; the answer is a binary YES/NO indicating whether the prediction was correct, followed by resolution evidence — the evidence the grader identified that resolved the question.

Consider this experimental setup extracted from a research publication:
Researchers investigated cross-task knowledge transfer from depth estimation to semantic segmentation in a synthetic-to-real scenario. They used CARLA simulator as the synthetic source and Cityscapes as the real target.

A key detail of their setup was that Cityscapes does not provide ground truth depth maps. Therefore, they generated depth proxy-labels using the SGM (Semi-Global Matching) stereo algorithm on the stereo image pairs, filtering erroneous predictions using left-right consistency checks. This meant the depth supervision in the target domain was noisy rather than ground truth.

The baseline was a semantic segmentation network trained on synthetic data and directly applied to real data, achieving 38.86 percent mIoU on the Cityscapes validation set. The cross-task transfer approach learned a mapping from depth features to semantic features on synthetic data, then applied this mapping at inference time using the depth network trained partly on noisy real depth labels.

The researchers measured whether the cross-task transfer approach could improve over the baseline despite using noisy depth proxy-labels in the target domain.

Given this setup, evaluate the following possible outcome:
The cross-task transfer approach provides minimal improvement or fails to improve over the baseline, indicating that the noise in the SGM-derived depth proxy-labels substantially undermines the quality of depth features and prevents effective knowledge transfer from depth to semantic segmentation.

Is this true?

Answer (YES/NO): NO